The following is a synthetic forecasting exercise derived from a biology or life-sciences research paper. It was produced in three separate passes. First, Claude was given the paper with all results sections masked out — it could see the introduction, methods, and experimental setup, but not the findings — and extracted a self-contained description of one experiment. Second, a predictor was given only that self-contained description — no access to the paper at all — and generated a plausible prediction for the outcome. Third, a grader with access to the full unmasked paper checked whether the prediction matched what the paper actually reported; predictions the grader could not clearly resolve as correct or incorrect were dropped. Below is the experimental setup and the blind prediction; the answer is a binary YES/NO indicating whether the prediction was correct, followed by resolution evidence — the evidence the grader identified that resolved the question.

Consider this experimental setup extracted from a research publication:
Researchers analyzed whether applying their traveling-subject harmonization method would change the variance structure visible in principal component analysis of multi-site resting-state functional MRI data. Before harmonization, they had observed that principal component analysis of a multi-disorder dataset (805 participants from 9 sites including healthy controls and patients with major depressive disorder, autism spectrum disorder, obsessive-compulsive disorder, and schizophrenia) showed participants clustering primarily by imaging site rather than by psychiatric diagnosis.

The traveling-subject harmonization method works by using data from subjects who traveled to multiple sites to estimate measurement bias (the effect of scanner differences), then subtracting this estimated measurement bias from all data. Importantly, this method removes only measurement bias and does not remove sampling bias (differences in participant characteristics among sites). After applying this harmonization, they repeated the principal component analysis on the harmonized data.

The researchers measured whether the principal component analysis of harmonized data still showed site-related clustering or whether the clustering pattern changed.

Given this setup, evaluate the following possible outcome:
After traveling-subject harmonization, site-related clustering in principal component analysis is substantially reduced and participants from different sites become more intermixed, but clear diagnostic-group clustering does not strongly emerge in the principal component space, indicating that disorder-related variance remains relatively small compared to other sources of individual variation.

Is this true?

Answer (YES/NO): NO